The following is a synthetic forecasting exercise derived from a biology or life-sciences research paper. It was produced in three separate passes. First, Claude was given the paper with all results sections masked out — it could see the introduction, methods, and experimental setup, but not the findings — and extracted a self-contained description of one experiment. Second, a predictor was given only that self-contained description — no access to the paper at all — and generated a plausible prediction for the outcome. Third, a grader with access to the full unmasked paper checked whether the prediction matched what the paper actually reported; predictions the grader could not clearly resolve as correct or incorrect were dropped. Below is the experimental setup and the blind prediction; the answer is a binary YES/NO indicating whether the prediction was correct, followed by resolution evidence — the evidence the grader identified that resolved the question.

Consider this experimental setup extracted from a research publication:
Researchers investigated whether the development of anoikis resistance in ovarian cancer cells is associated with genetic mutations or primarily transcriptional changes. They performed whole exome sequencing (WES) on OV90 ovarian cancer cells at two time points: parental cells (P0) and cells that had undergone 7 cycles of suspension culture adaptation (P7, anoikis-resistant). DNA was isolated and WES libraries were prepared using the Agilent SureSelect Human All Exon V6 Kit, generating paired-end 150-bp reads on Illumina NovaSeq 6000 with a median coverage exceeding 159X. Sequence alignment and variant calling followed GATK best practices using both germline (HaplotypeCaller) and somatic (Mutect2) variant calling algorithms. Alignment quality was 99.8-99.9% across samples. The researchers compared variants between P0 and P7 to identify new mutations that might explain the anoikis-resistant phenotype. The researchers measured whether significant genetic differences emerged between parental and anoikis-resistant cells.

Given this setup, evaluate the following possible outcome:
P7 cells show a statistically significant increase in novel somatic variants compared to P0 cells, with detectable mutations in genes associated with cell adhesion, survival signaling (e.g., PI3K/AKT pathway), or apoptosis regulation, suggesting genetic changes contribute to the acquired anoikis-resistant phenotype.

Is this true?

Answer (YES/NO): NO